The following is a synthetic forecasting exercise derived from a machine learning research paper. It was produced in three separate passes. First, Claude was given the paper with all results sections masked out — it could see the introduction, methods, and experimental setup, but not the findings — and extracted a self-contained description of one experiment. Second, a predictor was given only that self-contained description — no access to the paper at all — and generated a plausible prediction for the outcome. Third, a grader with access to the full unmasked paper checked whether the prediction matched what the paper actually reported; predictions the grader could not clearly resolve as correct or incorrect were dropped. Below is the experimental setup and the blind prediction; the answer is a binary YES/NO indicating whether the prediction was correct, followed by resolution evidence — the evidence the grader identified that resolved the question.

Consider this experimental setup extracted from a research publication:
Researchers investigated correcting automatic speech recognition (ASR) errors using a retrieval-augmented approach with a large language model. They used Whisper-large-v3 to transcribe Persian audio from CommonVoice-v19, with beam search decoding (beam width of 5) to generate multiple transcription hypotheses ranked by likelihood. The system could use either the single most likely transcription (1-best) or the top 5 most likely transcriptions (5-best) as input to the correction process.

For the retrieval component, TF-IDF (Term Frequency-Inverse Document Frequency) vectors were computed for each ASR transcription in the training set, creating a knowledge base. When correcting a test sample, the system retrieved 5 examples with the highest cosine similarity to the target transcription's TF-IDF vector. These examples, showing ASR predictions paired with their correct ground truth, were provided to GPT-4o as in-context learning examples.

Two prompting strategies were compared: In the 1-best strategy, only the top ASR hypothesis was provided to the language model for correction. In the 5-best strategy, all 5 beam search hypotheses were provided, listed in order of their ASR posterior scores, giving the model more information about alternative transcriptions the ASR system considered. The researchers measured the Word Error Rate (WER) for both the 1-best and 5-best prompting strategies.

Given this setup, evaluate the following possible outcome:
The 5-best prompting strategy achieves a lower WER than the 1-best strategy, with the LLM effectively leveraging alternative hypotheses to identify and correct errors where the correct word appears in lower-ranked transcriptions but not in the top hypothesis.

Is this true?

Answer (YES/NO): YES